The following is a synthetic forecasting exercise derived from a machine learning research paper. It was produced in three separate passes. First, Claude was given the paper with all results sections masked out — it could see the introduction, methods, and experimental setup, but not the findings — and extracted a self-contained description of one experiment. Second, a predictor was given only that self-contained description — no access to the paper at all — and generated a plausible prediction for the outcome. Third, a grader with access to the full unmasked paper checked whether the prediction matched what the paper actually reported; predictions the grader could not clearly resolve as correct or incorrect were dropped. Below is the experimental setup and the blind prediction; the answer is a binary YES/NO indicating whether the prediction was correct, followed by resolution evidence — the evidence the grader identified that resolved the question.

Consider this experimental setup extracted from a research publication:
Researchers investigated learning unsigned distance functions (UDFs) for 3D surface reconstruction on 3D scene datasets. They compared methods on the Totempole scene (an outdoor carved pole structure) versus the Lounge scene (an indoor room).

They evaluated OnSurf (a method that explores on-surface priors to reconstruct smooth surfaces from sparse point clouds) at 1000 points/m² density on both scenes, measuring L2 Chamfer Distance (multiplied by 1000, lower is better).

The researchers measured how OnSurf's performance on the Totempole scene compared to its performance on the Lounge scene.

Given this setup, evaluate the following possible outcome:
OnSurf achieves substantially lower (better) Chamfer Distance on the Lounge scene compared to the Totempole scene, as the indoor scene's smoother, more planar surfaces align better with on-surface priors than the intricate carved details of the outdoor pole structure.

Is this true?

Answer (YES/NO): YES